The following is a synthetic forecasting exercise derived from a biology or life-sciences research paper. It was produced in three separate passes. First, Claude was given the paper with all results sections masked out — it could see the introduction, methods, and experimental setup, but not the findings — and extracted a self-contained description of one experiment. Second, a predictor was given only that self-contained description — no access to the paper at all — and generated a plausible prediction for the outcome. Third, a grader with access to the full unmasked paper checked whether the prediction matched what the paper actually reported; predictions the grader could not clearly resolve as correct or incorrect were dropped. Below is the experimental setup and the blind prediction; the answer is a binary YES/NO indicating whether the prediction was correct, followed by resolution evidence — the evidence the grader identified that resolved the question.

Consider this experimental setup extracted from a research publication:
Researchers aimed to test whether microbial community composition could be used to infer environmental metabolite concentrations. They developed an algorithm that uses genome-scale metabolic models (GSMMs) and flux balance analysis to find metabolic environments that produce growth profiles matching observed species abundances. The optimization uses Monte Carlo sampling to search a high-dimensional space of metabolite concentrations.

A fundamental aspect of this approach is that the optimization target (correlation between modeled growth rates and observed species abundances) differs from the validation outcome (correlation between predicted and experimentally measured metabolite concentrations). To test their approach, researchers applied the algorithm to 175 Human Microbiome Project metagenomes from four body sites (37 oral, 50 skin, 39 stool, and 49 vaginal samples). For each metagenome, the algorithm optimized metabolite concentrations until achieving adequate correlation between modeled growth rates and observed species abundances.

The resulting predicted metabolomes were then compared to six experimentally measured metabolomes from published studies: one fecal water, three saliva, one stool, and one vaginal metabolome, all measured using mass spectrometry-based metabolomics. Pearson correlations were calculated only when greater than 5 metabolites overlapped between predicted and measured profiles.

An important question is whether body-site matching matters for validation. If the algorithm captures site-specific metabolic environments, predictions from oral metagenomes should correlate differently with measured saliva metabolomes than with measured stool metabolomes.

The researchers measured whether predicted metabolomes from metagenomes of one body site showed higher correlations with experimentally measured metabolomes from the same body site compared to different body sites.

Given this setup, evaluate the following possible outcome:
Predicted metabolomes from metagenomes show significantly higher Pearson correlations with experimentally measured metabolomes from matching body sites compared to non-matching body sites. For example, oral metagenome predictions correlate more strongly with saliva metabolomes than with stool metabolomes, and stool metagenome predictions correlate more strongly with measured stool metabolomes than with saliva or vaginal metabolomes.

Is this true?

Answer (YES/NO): YES